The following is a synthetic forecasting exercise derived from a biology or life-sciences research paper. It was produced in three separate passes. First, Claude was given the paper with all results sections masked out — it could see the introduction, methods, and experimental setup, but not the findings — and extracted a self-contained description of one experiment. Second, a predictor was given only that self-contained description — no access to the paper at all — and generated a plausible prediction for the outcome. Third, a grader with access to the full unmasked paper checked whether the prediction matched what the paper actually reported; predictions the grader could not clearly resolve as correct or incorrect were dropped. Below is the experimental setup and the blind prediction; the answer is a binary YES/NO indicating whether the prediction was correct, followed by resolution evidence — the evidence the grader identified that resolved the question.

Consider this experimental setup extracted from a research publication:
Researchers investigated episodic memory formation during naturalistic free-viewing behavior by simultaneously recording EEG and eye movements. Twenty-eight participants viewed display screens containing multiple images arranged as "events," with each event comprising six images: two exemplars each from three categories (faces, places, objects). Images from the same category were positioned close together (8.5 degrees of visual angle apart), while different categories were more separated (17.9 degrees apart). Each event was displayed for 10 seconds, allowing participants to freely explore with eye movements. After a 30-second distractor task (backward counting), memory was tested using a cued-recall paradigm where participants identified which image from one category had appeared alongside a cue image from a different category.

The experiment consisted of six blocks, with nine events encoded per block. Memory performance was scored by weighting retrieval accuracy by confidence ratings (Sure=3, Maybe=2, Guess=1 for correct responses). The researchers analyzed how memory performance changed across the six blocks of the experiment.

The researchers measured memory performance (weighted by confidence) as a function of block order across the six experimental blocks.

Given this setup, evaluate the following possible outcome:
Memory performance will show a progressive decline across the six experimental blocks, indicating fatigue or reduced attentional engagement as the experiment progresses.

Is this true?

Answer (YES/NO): NO